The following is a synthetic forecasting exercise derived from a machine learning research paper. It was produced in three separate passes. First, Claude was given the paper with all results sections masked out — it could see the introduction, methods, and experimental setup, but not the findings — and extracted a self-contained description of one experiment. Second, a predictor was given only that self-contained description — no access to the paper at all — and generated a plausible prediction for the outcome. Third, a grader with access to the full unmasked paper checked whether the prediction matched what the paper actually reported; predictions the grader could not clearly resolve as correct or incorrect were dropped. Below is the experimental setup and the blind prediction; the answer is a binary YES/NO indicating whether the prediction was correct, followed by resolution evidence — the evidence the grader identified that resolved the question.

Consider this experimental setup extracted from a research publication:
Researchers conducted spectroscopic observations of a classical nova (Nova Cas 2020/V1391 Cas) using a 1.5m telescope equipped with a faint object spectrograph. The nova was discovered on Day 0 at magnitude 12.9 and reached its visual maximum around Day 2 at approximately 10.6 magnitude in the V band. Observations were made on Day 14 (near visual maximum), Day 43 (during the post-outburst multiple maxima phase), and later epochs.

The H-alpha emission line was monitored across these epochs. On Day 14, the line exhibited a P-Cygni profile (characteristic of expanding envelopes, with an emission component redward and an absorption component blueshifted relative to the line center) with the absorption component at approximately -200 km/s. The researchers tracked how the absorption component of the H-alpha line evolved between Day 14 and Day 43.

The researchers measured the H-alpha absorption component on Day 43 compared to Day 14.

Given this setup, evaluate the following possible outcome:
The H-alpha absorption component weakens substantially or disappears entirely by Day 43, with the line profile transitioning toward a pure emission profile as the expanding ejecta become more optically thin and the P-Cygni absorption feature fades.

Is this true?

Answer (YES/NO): YES